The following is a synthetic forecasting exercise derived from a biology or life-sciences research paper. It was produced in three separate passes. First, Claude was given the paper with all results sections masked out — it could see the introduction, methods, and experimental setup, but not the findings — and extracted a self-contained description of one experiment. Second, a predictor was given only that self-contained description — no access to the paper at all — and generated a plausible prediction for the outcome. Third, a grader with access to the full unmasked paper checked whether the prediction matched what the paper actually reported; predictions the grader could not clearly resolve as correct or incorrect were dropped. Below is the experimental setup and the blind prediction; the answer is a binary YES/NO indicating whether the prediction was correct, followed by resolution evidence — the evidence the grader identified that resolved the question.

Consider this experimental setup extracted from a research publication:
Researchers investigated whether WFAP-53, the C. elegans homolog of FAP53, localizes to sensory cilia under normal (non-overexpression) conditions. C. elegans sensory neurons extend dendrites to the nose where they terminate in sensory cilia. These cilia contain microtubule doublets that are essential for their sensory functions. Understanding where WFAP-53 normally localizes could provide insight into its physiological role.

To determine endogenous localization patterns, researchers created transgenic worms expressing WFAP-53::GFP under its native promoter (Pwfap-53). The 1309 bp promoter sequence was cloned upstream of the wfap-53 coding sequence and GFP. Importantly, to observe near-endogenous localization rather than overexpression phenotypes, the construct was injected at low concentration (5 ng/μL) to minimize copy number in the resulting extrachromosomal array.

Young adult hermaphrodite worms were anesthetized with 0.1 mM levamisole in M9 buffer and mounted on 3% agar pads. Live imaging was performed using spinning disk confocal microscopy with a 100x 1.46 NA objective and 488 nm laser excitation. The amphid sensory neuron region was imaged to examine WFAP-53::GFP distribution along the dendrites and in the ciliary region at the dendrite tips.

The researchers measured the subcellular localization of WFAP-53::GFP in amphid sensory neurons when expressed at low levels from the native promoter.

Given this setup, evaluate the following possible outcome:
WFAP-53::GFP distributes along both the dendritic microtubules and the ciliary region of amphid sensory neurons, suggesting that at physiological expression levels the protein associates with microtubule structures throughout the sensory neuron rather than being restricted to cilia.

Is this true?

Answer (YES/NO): NO